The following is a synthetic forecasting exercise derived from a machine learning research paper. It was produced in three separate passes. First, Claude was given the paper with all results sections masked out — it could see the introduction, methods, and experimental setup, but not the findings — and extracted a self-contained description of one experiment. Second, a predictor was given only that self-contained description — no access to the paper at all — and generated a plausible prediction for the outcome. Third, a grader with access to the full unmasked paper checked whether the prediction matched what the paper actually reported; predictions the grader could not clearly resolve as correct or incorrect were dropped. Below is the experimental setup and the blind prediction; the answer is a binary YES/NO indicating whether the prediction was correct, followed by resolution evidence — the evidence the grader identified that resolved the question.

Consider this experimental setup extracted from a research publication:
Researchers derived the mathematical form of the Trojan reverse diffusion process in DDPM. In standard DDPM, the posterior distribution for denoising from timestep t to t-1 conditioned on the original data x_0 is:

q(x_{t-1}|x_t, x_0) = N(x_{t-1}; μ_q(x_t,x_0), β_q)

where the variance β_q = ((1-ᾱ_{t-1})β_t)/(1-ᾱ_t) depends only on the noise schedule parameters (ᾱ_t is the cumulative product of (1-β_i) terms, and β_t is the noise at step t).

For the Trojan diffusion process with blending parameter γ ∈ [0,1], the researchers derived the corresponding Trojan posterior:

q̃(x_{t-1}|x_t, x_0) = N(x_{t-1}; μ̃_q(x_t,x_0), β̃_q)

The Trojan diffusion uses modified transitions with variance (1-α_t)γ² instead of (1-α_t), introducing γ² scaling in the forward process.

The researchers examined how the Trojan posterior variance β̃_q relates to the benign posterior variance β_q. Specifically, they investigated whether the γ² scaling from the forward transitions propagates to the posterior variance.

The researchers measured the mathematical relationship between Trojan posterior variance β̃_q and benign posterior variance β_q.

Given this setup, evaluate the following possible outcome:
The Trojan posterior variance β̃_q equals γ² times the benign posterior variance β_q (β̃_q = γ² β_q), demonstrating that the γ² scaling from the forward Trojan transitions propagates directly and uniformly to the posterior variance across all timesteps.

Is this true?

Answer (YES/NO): YES